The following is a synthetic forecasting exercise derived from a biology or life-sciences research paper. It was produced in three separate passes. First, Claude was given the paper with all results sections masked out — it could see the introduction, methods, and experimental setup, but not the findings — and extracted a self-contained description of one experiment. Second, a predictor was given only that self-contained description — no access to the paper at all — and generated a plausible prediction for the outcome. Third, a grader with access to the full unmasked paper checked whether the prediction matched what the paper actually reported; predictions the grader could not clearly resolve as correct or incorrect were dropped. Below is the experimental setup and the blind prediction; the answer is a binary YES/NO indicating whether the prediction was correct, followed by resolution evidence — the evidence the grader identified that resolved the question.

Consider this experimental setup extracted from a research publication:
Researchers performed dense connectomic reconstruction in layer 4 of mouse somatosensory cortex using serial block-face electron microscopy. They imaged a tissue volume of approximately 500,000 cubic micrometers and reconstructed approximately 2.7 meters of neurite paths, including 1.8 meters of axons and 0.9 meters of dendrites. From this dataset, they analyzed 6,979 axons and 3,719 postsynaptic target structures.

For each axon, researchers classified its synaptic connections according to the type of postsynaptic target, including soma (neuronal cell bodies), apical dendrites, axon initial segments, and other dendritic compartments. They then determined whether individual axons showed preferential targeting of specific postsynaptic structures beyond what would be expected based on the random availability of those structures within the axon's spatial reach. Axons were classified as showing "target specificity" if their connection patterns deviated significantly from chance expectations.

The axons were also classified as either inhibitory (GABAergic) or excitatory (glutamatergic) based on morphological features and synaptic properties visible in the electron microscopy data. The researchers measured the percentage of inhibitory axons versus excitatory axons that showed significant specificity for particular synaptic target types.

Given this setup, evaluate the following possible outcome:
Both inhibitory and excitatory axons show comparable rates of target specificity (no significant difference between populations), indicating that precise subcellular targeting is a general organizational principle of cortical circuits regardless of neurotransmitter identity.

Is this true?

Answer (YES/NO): NO